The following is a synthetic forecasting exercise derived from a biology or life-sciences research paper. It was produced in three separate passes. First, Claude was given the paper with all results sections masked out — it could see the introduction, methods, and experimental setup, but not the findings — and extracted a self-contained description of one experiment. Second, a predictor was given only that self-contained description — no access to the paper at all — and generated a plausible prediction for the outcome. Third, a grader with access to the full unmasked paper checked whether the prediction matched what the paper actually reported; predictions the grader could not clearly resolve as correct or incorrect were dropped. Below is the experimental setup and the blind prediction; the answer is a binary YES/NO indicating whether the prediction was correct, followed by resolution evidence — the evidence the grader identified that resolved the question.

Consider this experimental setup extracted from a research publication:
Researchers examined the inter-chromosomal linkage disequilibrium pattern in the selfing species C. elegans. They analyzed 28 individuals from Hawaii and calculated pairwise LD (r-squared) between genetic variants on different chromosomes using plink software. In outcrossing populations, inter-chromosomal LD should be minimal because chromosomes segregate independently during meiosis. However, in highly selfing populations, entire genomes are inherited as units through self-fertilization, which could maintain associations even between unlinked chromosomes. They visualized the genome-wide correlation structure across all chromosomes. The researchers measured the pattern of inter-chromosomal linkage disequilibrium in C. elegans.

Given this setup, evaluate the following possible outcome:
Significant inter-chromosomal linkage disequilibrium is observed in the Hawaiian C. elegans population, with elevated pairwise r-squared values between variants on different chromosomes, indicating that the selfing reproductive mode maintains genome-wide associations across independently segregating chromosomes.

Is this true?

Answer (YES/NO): YES